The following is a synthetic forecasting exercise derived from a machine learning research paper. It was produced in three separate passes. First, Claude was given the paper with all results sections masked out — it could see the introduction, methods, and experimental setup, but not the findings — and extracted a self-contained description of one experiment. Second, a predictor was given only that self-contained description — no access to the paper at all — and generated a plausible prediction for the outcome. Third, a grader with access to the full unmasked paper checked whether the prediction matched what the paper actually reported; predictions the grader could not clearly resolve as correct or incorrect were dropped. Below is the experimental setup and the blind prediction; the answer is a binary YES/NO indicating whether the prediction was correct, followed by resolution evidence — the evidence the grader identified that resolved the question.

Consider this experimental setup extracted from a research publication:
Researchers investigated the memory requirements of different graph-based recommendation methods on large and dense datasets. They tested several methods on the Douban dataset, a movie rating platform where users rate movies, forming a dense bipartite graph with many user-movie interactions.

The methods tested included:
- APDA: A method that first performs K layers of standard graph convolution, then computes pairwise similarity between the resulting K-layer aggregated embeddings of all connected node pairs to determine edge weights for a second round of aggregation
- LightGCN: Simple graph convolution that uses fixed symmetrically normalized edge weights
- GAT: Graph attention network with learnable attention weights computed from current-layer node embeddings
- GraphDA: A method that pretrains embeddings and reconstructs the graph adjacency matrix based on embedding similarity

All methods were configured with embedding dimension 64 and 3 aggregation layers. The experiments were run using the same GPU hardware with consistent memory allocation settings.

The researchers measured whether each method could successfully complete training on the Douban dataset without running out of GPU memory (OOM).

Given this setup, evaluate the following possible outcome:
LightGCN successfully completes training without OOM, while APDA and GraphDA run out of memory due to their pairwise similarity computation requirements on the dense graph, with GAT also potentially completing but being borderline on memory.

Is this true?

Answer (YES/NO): NO